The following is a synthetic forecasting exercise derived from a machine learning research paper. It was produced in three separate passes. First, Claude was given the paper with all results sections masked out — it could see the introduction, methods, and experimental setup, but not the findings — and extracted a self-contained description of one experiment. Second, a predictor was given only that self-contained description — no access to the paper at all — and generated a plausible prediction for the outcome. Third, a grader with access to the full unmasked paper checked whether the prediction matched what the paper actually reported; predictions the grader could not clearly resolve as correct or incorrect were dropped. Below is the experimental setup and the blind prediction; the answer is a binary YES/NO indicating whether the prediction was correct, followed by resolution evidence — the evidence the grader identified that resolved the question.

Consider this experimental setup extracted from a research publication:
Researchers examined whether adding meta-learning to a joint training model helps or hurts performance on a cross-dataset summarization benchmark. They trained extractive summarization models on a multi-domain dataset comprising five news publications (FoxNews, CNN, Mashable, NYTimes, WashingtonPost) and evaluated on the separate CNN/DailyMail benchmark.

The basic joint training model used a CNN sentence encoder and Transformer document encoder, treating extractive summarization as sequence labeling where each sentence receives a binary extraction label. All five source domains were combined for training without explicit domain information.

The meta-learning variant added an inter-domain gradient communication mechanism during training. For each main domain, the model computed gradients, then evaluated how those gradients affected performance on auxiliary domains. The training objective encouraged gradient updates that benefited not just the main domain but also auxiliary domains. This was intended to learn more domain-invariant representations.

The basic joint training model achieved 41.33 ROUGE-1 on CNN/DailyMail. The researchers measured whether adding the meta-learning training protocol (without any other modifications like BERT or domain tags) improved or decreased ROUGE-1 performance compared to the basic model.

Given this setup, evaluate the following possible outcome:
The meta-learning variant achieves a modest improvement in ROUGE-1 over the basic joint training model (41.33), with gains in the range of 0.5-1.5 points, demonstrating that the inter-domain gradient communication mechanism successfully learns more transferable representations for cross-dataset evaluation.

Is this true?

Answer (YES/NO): NO